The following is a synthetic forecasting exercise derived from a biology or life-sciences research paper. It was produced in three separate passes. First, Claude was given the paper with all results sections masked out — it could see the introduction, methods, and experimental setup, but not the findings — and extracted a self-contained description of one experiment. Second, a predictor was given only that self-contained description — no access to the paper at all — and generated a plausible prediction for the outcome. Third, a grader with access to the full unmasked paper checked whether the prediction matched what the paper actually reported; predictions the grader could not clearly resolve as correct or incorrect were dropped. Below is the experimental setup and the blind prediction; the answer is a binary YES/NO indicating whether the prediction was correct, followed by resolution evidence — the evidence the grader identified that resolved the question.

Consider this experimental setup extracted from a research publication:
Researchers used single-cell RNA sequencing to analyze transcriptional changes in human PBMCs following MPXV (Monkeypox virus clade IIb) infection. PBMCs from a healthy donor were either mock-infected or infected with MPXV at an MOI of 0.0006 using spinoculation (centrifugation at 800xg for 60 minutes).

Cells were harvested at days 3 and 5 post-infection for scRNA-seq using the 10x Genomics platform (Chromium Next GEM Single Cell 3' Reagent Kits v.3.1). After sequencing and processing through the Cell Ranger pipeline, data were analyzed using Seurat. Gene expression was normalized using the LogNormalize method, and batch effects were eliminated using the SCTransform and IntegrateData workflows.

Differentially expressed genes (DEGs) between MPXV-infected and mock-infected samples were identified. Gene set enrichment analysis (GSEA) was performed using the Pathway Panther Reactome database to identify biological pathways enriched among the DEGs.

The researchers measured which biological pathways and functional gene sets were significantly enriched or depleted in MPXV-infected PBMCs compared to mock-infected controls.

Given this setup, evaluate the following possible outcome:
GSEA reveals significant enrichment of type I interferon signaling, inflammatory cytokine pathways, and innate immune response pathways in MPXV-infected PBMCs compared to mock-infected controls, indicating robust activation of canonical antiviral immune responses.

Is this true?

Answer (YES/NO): NO